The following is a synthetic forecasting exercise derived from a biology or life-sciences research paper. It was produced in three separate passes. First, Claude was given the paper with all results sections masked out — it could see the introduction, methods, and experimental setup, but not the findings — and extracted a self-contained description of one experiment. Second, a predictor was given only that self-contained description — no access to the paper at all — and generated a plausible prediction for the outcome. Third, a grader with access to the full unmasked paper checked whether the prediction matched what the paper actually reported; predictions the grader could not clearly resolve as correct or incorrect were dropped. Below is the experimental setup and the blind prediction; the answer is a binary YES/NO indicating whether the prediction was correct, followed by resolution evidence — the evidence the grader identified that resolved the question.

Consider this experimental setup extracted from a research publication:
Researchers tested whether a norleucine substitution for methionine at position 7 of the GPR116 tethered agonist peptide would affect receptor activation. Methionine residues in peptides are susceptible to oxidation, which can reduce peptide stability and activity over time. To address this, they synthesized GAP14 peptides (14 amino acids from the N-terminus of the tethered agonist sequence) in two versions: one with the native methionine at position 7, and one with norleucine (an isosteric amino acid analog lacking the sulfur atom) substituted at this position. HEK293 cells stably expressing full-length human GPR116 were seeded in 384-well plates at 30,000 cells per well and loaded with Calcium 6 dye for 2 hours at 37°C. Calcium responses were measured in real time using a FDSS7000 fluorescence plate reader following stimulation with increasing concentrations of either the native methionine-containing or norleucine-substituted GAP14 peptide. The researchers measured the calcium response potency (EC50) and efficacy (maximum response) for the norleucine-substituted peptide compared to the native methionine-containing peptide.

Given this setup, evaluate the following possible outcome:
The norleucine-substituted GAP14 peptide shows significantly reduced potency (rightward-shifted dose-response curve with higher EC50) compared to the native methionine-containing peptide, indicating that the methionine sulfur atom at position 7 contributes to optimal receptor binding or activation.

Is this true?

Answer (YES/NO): NO